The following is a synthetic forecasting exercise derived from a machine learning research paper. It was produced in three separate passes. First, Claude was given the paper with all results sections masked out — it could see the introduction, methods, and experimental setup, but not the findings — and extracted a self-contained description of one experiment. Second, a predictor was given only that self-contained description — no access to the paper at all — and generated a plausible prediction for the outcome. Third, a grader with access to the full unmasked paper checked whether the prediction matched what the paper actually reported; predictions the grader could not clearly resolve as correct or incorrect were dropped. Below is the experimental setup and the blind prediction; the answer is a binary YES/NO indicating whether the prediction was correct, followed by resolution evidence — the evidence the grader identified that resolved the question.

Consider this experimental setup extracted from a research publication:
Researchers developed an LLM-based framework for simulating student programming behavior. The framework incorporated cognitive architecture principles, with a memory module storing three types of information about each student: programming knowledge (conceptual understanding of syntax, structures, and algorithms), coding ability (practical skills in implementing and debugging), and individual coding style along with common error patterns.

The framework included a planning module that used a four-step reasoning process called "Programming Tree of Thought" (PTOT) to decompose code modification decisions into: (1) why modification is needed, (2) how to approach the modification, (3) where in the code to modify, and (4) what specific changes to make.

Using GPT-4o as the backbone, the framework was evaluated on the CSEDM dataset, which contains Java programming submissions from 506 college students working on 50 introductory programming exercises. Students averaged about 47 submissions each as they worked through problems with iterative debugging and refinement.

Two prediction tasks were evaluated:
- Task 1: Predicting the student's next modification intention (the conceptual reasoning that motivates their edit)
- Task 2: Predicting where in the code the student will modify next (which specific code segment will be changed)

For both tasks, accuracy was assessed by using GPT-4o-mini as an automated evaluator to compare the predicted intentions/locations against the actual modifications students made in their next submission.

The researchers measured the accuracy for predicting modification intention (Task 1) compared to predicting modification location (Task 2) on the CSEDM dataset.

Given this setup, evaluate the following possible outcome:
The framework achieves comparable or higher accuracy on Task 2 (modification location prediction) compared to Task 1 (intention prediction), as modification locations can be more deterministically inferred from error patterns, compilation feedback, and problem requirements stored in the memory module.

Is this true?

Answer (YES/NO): YES